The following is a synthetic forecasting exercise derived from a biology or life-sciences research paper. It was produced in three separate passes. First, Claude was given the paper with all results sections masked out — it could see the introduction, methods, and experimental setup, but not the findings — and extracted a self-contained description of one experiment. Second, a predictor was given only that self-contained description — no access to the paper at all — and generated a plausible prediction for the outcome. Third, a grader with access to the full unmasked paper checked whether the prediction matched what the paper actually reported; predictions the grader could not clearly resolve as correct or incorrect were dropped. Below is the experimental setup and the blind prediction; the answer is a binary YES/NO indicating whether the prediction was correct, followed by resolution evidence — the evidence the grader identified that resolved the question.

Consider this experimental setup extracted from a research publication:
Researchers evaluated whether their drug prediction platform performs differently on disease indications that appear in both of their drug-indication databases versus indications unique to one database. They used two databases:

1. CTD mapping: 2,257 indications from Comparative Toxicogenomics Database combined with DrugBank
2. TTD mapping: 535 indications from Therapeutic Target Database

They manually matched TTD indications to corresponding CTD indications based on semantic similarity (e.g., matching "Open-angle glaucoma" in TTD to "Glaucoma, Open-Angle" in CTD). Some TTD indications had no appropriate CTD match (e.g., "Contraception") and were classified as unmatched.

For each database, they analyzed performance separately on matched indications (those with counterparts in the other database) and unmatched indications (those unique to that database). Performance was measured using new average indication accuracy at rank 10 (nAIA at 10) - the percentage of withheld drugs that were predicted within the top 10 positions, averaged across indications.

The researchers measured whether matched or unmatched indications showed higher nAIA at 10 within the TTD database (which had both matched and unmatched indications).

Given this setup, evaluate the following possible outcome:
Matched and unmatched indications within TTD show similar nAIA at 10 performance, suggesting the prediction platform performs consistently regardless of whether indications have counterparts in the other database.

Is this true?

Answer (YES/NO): NO